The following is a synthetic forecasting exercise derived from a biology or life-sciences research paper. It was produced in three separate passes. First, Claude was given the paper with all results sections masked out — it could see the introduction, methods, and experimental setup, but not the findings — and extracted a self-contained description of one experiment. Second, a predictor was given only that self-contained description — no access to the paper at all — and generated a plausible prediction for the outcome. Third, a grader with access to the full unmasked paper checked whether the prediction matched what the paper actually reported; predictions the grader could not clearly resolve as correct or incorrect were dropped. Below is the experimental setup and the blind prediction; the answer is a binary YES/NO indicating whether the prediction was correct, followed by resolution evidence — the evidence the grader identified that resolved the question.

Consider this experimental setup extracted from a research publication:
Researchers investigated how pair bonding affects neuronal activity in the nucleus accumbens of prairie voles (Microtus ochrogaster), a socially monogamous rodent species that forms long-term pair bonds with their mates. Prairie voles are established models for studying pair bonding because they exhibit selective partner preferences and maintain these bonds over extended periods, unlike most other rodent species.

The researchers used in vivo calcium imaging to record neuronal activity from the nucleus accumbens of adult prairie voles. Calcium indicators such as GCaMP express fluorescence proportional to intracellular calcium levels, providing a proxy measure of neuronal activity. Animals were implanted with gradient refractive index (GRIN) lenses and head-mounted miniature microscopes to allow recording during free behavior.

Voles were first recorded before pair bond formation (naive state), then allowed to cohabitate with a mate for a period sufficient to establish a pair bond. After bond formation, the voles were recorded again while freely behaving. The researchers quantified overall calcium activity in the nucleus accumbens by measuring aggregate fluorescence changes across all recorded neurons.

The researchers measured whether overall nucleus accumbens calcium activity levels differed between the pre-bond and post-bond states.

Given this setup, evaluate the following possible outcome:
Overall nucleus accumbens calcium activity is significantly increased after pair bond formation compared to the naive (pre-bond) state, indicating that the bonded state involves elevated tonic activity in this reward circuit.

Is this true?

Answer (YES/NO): NO